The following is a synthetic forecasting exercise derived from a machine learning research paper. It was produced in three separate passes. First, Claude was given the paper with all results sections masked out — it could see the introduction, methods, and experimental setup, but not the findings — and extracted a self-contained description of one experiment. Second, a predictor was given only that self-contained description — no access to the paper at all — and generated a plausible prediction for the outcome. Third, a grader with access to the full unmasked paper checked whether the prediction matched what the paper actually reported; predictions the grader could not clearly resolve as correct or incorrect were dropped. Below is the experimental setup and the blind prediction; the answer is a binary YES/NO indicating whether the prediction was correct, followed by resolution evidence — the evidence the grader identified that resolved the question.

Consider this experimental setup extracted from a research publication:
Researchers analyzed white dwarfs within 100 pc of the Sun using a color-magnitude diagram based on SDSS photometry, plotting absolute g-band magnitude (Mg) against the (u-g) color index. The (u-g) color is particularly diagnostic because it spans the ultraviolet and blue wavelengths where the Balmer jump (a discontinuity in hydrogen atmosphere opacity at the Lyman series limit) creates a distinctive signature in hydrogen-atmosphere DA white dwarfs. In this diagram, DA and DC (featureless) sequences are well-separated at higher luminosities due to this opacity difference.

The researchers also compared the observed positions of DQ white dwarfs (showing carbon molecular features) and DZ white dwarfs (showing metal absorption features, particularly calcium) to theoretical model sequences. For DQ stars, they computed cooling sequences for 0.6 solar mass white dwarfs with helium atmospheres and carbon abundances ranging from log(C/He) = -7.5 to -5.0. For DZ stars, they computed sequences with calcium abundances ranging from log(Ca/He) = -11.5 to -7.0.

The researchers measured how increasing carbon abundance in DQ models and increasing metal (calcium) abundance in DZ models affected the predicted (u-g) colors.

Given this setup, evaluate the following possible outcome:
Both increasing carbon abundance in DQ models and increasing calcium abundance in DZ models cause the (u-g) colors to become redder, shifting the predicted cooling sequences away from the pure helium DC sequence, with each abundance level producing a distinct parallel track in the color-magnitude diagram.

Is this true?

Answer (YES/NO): NO